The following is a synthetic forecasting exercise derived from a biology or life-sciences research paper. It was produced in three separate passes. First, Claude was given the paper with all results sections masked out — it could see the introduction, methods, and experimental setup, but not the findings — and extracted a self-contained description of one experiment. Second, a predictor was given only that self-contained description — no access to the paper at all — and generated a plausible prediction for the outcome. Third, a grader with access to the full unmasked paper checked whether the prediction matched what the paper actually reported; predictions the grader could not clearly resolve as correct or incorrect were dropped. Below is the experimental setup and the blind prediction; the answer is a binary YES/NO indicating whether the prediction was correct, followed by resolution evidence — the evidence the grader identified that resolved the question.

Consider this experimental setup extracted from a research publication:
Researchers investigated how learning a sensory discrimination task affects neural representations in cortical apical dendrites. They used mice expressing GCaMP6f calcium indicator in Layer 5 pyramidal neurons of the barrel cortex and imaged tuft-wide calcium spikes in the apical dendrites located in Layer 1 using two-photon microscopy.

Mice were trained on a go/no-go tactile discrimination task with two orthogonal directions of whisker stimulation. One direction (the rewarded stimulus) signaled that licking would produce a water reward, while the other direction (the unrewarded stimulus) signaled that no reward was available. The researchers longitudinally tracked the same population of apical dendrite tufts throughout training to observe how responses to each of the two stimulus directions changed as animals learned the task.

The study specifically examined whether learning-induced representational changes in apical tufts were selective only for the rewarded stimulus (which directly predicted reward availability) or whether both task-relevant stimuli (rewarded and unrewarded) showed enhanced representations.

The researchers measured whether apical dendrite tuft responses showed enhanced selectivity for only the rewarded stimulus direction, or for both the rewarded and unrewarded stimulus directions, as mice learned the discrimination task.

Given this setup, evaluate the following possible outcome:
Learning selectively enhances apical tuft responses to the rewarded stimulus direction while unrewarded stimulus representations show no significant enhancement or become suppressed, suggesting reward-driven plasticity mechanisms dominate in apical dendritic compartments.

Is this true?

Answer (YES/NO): NO